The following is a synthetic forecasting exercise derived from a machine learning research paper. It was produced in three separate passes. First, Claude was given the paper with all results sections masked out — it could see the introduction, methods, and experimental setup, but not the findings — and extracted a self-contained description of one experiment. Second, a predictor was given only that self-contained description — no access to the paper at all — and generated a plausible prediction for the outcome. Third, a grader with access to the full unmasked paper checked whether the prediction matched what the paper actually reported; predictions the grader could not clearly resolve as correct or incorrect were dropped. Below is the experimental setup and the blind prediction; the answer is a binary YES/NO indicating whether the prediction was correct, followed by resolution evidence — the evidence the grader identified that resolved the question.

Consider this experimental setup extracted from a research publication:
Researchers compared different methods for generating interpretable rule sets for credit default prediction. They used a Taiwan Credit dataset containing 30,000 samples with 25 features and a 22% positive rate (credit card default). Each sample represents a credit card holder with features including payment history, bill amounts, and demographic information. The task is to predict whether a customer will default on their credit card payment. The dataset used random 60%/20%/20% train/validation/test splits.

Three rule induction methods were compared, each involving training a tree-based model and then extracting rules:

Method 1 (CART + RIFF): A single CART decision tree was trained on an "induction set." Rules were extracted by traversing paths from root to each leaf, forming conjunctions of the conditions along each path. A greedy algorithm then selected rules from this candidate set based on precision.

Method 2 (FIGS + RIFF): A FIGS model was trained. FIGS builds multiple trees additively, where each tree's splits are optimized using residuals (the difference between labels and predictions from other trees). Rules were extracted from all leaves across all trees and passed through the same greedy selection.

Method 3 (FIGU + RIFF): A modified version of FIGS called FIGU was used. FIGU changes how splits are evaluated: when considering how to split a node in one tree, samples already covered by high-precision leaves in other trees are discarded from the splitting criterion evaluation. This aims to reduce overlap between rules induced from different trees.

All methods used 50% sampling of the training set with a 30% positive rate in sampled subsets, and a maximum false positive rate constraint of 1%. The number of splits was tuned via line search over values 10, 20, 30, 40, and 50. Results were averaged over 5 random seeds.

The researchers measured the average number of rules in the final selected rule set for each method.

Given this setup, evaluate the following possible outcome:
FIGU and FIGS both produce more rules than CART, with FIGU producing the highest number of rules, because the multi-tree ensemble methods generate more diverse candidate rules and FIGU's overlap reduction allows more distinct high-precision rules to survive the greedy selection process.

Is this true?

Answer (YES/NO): NO